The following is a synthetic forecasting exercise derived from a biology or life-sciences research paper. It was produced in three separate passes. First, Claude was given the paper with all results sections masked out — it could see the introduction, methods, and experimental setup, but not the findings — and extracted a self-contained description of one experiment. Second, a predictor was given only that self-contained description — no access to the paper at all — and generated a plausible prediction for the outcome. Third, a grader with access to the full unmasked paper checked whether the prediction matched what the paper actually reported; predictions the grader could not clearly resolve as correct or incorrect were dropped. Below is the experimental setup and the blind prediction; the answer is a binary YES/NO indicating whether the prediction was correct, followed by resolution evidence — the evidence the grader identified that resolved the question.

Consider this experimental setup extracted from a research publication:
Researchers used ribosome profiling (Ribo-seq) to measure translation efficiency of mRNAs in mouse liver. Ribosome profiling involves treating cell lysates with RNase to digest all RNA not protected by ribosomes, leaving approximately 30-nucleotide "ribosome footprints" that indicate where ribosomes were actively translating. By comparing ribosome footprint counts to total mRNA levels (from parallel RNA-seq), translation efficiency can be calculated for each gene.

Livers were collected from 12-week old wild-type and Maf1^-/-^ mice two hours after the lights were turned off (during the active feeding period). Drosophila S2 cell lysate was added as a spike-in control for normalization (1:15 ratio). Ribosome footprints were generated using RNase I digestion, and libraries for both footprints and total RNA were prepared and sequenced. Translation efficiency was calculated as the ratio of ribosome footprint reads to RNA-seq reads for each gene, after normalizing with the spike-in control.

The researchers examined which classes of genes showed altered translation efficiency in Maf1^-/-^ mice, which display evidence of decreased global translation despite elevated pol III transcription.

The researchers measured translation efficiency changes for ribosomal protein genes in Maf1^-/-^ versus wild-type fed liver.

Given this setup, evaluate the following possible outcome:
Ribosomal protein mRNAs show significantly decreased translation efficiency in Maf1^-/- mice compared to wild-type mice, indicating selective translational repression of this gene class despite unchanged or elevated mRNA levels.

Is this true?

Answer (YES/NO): YES